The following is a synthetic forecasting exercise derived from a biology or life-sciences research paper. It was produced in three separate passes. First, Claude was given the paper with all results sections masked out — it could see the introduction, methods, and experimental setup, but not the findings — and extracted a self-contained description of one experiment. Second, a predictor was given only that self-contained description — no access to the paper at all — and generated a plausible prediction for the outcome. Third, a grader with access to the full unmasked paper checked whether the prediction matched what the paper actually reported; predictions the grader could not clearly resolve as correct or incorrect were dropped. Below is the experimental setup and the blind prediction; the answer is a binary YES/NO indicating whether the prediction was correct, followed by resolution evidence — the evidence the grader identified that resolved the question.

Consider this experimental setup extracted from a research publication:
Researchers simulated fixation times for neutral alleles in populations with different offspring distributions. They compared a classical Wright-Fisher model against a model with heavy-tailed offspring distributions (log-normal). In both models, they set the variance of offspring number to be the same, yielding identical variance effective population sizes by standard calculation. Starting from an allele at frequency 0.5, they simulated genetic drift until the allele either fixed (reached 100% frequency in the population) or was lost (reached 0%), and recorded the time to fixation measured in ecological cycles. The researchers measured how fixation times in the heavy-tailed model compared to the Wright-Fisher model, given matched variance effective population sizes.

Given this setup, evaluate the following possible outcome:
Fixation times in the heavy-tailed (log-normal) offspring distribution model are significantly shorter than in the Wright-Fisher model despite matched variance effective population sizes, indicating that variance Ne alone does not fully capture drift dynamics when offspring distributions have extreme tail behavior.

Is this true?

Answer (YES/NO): NO